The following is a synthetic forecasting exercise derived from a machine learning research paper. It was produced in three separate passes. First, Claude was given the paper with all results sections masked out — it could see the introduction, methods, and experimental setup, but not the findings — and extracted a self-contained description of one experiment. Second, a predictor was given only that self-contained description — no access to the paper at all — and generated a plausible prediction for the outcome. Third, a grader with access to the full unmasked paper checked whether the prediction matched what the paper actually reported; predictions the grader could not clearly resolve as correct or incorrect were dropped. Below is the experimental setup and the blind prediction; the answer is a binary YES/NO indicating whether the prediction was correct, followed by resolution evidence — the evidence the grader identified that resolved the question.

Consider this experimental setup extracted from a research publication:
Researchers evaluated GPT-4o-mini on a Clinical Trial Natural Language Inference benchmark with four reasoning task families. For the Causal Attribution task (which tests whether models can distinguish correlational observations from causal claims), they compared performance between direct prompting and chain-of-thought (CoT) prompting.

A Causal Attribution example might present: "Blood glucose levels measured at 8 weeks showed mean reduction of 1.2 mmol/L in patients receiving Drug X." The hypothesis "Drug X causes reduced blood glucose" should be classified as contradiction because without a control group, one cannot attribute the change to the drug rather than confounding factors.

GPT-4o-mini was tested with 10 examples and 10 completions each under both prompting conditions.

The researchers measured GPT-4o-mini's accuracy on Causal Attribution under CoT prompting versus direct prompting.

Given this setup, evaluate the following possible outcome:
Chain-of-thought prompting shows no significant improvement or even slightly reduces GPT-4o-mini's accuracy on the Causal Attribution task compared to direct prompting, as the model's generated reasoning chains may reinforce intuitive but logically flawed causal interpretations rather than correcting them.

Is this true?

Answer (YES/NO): NO